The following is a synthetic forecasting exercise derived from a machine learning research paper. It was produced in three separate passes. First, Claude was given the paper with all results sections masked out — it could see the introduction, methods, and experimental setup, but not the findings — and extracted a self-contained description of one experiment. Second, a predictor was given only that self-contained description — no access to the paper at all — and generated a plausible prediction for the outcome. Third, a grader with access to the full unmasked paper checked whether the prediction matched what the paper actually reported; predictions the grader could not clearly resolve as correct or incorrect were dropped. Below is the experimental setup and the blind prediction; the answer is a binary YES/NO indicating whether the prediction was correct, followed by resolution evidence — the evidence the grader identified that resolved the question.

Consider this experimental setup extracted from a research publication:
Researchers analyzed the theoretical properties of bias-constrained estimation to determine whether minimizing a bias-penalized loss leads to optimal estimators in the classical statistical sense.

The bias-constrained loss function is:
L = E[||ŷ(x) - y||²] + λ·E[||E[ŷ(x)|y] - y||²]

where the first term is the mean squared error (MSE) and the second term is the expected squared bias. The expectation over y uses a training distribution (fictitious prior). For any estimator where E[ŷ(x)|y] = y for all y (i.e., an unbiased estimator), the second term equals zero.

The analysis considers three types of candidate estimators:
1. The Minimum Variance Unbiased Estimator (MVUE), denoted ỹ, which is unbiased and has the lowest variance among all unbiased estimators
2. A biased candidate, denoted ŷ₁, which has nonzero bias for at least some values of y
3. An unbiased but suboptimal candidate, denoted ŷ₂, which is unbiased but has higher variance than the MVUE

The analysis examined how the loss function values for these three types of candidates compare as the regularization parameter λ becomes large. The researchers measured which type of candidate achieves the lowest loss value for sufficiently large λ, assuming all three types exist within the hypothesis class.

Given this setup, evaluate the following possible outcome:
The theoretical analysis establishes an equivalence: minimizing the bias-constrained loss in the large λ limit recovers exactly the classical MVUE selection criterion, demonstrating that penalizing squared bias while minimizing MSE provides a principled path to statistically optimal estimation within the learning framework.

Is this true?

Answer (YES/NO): YES